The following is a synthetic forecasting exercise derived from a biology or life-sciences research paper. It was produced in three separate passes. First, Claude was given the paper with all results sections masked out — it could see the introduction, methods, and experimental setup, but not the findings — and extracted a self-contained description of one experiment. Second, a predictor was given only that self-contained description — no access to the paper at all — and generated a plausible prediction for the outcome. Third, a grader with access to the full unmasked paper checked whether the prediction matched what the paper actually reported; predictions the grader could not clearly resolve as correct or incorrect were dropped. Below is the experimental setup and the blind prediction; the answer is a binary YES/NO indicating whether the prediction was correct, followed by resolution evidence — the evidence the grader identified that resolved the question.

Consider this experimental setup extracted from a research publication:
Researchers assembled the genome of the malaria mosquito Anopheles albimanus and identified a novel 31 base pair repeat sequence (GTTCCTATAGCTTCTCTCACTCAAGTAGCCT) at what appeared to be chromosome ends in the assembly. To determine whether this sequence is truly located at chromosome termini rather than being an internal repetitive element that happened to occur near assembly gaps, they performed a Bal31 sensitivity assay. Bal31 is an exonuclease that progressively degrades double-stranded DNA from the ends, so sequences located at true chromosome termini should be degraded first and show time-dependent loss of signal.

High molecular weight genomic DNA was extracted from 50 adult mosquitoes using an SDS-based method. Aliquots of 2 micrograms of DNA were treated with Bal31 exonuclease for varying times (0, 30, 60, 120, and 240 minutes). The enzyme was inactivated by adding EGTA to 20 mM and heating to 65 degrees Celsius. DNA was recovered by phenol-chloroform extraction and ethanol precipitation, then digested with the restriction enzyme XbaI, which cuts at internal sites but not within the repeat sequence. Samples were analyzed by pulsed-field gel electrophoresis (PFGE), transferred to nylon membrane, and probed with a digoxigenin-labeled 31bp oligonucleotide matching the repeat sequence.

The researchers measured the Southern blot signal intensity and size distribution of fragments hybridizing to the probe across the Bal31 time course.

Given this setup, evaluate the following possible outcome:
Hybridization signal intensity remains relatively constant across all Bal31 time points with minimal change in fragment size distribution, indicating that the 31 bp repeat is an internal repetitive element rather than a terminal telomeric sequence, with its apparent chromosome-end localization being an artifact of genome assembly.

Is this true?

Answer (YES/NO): NO